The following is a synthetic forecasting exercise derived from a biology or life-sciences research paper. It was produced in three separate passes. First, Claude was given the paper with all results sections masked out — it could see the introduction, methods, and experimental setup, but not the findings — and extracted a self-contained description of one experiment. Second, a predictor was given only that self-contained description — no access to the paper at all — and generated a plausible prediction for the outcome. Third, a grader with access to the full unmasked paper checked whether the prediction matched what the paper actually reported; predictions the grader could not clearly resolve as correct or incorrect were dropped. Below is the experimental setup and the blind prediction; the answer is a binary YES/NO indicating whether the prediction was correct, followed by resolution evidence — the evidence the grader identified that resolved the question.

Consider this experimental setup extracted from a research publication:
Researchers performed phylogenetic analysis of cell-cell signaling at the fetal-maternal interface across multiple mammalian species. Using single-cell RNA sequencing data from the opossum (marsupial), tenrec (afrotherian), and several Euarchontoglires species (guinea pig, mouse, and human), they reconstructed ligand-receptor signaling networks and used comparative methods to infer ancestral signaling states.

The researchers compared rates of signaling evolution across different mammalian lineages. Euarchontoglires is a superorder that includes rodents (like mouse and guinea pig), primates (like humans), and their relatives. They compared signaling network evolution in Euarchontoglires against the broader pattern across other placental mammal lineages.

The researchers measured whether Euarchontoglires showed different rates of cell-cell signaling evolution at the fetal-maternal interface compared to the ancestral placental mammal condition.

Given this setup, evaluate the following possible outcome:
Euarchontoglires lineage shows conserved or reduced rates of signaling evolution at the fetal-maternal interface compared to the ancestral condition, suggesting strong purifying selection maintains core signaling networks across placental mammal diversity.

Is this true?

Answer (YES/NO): NO